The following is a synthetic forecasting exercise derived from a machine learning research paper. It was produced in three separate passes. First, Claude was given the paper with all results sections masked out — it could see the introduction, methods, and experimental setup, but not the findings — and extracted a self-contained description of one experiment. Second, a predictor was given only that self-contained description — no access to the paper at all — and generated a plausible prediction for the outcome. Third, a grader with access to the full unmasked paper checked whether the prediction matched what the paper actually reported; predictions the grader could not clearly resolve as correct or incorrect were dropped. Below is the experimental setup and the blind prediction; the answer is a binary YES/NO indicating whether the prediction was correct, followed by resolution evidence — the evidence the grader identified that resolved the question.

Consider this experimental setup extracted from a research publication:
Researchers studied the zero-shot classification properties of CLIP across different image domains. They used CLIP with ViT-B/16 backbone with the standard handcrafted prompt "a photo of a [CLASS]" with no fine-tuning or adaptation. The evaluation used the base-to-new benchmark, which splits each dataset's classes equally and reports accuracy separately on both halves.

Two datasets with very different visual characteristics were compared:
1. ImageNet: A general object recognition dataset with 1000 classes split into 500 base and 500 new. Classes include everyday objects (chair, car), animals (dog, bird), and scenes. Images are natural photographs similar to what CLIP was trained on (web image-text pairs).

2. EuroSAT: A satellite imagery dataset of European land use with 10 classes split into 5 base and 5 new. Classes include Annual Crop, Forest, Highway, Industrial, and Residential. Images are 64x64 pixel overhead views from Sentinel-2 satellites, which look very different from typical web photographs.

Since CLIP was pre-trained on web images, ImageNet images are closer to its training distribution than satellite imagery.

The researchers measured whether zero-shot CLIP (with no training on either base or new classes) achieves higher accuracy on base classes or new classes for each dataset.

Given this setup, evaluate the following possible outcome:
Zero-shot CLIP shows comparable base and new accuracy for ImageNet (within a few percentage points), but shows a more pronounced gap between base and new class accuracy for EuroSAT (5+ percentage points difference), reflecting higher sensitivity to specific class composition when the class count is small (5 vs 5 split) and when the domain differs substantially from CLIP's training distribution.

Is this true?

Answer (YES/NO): YES